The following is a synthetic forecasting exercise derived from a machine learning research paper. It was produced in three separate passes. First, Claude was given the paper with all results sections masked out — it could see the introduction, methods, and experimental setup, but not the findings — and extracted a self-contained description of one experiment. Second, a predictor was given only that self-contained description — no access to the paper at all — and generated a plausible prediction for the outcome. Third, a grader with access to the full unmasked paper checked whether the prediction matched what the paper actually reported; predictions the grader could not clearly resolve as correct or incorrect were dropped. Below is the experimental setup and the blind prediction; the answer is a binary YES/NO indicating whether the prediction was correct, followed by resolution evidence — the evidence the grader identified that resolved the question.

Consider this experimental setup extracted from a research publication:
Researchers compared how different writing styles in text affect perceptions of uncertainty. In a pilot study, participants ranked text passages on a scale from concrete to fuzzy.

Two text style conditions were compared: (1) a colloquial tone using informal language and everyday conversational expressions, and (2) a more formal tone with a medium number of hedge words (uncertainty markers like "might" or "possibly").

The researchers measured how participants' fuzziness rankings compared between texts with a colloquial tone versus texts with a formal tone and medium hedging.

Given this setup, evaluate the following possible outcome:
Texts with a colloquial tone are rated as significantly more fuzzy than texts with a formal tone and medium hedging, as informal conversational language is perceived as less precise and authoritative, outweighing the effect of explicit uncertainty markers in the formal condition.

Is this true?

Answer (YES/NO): NO